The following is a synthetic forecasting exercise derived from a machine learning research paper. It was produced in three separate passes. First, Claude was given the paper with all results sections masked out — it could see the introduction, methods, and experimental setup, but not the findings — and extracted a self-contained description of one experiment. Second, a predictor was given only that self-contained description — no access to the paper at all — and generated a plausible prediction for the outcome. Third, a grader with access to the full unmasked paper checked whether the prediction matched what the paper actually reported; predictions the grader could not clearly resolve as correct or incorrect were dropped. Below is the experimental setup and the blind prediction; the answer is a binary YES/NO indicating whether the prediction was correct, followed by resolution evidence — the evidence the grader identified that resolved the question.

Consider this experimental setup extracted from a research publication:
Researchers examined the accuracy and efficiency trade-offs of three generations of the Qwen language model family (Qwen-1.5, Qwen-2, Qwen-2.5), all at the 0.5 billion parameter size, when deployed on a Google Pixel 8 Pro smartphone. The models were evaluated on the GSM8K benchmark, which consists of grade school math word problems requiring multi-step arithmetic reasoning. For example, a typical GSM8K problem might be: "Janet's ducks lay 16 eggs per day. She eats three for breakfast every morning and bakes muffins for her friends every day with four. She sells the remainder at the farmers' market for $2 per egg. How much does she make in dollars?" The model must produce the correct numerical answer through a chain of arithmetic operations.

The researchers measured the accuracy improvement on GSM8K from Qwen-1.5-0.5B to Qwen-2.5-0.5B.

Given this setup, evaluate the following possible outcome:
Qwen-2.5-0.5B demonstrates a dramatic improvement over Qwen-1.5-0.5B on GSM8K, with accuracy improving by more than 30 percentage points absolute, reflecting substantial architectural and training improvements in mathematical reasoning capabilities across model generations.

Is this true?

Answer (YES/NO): NO